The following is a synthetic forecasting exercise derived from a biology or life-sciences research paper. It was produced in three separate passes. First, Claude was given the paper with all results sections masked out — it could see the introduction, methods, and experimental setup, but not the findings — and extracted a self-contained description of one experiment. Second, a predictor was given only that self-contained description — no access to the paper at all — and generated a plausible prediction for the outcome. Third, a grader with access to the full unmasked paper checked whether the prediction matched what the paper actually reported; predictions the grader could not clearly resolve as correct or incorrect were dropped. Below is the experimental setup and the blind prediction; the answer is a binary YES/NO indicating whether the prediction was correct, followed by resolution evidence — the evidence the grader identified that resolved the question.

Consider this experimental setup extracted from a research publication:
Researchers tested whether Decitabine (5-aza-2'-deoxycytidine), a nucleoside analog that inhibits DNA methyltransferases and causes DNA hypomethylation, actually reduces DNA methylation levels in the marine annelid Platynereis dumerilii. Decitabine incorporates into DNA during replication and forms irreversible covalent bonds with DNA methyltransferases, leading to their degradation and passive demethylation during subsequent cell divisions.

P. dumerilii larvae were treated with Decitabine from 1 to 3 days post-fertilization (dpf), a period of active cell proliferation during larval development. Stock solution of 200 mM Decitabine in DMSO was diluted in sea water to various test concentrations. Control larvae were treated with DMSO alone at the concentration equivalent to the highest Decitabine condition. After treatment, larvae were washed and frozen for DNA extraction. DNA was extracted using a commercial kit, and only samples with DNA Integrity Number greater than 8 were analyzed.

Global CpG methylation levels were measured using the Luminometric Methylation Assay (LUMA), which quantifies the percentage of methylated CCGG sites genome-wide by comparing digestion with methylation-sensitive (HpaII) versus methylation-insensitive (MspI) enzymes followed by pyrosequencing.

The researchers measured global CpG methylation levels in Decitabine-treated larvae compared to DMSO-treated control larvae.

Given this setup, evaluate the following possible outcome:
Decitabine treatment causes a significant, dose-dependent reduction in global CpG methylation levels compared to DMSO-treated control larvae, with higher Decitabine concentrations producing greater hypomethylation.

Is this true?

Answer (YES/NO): NO